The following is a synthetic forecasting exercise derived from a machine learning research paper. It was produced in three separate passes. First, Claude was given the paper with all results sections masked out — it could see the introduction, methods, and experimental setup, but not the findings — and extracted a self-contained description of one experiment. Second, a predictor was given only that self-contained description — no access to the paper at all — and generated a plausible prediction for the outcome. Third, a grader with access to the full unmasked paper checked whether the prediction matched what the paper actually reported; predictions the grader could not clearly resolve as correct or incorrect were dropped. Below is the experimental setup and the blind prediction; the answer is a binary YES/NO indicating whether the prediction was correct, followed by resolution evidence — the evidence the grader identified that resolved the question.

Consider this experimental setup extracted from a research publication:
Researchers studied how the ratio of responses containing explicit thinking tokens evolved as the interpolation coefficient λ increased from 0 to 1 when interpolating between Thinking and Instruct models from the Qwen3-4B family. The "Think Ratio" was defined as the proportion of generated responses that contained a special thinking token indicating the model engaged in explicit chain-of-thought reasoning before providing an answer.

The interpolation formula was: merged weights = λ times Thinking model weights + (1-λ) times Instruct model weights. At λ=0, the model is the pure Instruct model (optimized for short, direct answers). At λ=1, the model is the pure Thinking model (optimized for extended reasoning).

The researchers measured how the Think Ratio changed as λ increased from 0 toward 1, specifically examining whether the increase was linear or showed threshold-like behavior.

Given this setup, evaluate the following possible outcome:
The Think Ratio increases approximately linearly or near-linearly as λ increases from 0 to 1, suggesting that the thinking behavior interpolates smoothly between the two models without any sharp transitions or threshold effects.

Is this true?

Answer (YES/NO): NO